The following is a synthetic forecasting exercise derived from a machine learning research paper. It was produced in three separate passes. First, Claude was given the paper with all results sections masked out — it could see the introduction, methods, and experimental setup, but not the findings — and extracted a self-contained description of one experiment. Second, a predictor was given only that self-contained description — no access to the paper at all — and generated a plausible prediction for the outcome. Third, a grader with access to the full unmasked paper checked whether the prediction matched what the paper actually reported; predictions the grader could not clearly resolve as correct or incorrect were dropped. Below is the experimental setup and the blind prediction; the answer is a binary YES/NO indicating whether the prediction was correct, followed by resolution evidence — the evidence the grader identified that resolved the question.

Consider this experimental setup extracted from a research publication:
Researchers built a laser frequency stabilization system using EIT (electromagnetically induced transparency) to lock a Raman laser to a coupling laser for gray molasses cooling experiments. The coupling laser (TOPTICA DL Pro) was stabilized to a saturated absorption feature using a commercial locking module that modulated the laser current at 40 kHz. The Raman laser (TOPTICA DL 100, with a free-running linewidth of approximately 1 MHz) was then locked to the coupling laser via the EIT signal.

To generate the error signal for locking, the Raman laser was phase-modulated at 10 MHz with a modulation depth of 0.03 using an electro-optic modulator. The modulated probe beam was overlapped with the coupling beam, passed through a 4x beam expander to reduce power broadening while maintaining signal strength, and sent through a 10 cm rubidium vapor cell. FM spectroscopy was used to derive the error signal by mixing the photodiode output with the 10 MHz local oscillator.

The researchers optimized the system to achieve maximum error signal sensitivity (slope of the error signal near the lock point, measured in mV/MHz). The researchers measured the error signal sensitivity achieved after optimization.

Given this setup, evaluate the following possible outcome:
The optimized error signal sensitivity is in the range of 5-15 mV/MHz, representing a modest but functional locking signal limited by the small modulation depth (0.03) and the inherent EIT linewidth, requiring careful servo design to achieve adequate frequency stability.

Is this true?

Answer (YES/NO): NO